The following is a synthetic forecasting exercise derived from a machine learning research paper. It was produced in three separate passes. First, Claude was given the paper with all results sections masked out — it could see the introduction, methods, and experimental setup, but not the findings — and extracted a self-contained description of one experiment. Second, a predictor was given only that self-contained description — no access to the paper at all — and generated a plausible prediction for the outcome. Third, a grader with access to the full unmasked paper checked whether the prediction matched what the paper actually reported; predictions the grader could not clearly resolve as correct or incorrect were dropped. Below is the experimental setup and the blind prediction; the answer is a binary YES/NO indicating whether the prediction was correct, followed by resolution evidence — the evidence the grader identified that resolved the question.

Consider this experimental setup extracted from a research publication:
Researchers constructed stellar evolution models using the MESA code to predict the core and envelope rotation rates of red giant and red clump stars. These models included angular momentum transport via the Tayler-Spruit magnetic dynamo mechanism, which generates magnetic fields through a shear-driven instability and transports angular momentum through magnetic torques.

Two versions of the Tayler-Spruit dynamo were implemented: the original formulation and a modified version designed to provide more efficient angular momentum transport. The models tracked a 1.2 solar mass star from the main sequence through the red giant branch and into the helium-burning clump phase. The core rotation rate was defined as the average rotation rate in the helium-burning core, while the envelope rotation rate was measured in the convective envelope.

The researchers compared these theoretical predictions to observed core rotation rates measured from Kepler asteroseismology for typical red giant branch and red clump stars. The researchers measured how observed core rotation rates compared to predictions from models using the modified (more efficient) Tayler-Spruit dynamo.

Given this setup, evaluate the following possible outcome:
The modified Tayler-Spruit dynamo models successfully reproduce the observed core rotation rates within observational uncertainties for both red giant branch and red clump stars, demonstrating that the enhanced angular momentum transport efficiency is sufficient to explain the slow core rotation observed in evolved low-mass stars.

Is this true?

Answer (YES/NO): NO